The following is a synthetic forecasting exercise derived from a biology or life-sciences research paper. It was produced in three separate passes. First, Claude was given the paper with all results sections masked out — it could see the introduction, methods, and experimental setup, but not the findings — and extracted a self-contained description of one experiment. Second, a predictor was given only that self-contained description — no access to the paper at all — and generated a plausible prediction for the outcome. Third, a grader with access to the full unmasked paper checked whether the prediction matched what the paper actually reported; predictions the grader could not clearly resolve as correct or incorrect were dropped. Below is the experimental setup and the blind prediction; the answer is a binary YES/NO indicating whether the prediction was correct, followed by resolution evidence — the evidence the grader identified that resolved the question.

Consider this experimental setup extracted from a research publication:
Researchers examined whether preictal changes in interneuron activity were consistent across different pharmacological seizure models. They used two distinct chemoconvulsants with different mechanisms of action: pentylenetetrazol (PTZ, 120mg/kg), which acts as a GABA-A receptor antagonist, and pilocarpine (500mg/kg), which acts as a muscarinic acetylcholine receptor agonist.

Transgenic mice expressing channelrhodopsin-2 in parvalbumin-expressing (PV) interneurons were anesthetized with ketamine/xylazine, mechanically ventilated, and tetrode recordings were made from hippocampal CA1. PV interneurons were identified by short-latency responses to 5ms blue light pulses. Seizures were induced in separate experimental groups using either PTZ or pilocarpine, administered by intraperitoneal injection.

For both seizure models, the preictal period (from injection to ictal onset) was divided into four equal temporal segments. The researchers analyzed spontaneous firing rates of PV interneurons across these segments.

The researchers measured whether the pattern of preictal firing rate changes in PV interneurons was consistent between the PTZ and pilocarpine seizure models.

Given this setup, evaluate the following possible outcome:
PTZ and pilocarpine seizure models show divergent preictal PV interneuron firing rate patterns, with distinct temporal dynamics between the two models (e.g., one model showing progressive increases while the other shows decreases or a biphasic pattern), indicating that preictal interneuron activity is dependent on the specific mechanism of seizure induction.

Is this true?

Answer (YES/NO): NO